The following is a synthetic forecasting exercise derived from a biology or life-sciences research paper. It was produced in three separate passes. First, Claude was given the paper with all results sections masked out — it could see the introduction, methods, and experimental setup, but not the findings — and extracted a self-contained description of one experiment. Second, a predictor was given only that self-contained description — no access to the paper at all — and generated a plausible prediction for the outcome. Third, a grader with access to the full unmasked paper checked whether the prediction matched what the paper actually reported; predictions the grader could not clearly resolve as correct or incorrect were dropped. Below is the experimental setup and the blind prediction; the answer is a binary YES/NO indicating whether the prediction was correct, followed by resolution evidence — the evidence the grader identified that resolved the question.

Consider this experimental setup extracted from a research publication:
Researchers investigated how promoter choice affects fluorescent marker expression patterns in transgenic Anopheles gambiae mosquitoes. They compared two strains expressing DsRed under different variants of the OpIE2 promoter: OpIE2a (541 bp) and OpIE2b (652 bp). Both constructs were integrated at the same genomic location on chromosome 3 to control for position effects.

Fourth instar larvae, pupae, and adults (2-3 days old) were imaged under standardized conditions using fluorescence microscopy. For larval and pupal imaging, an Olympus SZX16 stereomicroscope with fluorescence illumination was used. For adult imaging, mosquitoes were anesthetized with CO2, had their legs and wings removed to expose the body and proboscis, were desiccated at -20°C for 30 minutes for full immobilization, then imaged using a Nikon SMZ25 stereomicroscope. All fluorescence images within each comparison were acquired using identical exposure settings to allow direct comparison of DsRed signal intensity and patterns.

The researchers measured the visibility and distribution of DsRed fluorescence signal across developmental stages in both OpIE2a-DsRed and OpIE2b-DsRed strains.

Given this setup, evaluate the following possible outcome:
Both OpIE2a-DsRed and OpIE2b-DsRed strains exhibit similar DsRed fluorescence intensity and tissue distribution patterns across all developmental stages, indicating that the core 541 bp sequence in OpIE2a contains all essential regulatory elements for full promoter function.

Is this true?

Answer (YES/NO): NO